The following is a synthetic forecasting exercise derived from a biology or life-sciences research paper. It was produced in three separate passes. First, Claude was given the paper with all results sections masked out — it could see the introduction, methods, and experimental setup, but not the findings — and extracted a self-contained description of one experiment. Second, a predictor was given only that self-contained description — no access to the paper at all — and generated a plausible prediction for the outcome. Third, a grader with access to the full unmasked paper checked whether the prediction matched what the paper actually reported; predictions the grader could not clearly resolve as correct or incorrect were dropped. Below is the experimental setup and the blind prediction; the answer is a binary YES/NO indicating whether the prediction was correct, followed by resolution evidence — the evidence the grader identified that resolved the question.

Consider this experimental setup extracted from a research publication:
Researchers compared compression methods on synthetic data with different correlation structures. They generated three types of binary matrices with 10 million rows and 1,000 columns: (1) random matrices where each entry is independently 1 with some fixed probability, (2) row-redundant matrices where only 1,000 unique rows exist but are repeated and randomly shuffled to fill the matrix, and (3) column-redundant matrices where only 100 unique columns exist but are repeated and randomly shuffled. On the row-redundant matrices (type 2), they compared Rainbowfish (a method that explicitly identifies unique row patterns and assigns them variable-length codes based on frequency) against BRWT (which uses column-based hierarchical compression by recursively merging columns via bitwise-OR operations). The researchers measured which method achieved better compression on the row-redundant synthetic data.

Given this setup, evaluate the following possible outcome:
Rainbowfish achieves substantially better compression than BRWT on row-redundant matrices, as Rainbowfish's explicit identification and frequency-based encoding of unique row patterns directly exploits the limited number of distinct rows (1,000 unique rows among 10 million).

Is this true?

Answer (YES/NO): YES